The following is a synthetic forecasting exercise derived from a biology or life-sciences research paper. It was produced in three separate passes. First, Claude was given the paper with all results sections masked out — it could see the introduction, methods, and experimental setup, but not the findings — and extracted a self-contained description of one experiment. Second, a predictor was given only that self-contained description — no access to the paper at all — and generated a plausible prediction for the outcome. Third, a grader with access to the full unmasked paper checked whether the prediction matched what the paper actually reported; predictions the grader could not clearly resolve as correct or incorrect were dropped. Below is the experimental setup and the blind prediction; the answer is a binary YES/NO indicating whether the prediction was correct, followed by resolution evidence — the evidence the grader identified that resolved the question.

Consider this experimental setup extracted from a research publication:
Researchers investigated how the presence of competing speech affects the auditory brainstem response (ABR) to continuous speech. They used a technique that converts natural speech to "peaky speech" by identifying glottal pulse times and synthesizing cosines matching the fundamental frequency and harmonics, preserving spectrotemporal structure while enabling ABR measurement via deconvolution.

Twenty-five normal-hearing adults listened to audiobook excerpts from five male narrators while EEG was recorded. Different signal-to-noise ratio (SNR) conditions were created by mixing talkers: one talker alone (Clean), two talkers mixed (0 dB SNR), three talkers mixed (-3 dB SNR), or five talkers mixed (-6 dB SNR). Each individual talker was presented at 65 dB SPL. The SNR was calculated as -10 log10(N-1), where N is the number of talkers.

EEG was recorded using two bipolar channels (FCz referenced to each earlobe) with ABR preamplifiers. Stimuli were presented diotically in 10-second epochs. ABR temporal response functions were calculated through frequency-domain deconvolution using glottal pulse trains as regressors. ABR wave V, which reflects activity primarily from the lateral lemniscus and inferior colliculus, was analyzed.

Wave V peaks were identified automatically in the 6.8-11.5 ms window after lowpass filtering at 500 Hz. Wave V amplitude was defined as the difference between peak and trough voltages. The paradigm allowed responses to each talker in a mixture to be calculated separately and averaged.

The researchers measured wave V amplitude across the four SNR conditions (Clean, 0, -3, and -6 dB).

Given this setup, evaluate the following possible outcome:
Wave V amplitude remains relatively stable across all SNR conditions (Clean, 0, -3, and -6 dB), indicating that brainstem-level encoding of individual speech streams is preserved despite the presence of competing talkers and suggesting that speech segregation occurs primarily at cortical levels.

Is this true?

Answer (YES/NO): NO